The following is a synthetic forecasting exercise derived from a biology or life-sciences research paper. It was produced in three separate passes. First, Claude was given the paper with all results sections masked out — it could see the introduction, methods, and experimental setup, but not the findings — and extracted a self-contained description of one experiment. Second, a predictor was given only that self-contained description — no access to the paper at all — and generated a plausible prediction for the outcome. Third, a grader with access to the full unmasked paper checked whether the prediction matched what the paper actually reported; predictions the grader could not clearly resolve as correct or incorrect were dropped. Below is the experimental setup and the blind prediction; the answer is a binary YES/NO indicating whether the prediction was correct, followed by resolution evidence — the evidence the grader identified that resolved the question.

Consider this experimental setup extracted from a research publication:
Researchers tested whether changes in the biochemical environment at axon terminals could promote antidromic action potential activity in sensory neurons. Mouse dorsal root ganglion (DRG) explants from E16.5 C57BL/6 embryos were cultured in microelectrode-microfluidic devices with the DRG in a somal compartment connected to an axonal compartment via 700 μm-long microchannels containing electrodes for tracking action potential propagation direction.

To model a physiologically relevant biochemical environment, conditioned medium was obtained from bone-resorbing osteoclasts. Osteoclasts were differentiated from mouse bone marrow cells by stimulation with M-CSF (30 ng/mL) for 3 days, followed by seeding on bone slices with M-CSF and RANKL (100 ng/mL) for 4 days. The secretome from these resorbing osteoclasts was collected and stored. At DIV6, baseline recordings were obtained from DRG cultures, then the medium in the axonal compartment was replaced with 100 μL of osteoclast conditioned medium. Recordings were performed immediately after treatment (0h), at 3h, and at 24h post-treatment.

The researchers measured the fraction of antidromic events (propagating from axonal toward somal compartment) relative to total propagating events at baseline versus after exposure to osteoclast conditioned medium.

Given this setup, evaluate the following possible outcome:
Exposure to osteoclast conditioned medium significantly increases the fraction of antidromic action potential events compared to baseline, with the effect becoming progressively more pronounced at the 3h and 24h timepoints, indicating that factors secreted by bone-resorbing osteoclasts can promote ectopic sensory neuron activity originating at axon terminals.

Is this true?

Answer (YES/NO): NO